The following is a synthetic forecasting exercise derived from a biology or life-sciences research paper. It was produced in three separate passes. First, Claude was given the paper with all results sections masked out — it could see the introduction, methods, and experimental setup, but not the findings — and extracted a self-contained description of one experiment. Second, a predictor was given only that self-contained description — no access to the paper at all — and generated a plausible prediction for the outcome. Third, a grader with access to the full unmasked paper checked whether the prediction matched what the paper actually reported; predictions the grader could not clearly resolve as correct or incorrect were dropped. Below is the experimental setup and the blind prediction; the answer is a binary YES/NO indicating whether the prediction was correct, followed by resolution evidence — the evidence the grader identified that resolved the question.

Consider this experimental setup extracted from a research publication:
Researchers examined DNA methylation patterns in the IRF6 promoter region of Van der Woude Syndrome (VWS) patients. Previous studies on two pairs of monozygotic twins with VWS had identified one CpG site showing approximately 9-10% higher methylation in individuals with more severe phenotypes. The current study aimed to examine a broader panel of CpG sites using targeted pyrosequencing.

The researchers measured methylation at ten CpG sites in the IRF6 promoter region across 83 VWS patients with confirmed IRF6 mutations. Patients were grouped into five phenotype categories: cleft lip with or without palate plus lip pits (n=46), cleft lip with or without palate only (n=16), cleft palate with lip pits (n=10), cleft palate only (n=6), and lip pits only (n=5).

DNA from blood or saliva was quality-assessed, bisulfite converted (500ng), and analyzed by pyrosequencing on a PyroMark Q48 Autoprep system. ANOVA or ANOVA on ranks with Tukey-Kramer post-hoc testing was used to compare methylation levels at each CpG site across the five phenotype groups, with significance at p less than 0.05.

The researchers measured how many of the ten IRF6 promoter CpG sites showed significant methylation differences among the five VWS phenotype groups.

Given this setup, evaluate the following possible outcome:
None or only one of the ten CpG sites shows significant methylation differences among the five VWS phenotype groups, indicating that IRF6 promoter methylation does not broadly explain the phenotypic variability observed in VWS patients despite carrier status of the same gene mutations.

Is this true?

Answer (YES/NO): NO